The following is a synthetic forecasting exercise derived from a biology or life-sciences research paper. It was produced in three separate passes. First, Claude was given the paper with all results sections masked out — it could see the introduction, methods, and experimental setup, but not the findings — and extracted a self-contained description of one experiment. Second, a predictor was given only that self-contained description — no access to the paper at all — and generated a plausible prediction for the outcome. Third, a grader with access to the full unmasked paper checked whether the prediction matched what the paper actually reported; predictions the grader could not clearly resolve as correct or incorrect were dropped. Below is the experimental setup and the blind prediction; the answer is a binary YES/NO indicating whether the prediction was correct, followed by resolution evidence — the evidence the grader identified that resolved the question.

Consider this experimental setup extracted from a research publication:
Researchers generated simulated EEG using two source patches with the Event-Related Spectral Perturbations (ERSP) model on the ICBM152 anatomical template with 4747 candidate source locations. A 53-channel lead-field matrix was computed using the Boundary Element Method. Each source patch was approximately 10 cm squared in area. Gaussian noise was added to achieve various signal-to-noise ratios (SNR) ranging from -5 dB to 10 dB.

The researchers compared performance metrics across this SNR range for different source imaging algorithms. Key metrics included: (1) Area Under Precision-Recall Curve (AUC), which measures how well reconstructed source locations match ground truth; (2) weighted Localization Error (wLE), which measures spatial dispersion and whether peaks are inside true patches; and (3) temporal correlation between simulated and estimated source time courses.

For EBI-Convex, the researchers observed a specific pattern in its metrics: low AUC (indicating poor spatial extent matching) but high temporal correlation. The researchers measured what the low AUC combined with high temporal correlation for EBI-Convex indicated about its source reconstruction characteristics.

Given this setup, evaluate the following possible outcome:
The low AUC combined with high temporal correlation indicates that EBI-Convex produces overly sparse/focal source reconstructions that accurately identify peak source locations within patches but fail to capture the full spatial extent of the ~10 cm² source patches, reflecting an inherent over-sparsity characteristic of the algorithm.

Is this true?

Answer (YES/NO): YES